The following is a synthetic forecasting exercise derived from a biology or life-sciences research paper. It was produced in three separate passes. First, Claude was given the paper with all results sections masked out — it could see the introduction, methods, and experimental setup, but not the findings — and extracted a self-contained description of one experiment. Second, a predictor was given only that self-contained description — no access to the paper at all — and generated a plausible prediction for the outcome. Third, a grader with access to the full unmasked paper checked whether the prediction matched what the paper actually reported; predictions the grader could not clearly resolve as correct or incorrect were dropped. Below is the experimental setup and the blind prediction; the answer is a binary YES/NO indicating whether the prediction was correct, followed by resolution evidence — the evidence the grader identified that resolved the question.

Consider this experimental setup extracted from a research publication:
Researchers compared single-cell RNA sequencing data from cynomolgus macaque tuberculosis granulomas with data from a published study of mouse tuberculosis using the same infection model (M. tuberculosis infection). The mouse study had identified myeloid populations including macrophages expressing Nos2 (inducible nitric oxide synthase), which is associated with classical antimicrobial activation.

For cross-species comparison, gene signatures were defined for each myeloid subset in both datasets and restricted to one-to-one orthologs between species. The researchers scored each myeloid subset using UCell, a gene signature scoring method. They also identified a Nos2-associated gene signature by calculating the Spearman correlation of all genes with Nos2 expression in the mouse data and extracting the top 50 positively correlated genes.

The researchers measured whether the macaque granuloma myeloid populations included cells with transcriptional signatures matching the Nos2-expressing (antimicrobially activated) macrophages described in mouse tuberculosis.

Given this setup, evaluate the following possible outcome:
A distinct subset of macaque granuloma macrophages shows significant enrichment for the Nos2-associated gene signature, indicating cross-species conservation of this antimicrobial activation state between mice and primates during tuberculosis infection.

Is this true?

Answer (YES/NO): YES